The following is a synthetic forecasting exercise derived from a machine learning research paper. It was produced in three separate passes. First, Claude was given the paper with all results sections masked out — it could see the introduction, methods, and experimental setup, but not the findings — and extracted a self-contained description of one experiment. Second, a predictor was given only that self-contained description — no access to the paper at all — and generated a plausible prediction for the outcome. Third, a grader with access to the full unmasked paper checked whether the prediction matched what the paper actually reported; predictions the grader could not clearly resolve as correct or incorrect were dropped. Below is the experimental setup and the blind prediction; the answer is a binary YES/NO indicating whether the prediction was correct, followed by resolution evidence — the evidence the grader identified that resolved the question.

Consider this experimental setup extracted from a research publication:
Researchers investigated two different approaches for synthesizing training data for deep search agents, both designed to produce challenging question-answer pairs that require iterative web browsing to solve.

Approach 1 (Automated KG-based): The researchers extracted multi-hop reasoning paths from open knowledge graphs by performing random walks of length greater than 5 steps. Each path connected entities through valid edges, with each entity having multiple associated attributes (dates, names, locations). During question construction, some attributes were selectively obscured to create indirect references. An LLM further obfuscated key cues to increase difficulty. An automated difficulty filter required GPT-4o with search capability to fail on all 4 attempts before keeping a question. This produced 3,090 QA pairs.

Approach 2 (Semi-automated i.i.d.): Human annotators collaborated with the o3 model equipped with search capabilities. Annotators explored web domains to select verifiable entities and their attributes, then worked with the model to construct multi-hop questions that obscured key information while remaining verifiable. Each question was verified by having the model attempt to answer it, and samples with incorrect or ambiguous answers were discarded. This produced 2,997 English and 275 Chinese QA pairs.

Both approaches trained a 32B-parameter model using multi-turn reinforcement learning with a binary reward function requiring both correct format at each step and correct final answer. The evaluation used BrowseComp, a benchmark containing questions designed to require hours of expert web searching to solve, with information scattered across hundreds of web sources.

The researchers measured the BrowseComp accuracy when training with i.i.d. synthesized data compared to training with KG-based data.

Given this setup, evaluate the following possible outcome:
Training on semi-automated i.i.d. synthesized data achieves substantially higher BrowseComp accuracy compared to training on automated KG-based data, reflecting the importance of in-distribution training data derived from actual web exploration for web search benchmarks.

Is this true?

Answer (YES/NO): YES